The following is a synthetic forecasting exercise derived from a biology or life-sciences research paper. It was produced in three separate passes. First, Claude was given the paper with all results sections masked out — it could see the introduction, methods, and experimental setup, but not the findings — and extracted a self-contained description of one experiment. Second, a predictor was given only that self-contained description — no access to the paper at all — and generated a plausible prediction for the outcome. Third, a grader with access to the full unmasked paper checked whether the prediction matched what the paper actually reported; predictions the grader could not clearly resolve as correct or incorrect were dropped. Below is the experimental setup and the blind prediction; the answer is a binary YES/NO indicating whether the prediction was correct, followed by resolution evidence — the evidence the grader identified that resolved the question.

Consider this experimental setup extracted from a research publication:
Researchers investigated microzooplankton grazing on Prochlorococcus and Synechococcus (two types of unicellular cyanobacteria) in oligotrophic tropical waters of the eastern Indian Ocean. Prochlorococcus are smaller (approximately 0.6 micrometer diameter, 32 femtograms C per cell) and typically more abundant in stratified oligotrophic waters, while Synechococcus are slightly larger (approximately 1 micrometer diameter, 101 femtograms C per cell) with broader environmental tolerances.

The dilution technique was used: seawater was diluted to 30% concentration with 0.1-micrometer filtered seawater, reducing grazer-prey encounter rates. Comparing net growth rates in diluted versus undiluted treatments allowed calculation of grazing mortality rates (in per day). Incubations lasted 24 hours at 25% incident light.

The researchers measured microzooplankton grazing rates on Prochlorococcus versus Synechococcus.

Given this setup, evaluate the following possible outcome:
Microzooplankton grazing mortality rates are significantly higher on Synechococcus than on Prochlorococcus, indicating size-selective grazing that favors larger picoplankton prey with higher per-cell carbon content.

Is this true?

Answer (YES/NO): NO